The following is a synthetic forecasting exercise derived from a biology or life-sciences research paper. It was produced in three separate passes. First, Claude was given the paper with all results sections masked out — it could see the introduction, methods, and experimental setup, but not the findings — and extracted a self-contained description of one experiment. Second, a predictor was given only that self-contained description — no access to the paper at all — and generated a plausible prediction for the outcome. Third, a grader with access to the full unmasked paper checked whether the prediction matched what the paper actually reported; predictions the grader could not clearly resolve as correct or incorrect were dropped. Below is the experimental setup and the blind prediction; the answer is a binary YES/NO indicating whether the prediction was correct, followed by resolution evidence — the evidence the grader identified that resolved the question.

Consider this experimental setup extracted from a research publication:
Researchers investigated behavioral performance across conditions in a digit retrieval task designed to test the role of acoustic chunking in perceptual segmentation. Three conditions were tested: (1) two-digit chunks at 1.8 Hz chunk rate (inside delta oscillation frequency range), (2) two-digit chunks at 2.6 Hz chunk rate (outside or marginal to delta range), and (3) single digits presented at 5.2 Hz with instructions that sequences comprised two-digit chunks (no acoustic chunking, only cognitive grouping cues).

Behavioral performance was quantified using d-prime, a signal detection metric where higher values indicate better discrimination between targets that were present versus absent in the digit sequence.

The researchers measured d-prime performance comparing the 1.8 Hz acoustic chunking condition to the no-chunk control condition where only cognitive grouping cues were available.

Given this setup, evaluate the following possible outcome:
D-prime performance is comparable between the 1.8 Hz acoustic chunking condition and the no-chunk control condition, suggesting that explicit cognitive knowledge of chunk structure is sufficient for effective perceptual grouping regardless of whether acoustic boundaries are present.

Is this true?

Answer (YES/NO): NO